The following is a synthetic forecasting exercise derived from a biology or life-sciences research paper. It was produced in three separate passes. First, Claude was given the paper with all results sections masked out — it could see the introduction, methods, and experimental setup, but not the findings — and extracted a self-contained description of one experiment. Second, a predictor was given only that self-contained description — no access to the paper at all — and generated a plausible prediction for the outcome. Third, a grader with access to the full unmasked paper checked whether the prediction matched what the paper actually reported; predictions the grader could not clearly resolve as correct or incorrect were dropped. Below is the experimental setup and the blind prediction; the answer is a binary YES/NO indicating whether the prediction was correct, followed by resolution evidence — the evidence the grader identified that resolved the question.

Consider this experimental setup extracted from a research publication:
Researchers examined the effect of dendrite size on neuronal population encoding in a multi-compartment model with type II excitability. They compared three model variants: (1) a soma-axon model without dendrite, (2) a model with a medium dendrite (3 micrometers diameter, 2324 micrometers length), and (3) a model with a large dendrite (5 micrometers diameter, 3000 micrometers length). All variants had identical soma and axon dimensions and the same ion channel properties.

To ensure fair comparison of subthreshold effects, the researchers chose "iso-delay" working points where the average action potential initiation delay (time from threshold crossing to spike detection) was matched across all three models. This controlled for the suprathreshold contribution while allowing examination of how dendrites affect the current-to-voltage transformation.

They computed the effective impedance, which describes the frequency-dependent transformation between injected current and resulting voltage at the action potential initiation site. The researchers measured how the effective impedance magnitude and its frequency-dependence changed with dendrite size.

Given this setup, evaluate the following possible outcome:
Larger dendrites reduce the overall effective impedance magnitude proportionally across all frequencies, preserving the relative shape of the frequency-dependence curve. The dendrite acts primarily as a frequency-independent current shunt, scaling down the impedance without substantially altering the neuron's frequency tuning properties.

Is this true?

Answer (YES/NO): NO